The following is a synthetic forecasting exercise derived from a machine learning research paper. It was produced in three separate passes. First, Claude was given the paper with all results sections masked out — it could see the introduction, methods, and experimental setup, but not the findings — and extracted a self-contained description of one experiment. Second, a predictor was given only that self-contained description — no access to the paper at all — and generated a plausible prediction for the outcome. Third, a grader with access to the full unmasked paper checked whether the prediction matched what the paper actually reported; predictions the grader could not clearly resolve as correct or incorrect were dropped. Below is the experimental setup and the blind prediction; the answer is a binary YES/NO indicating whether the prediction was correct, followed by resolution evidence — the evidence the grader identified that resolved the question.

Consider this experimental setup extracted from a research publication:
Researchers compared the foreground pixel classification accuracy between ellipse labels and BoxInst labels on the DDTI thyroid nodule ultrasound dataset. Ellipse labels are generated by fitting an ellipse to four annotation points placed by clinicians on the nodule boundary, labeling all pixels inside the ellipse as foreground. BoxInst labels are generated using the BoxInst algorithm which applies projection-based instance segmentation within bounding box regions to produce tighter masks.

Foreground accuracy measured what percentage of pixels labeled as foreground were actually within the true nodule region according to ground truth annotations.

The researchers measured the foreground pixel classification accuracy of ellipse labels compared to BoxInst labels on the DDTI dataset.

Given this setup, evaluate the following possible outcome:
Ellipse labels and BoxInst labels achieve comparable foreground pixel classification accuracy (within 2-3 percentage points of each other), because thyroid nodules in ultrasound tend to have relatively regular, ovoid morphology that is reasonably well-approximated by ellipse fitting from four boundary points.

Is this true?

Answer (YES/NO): NO